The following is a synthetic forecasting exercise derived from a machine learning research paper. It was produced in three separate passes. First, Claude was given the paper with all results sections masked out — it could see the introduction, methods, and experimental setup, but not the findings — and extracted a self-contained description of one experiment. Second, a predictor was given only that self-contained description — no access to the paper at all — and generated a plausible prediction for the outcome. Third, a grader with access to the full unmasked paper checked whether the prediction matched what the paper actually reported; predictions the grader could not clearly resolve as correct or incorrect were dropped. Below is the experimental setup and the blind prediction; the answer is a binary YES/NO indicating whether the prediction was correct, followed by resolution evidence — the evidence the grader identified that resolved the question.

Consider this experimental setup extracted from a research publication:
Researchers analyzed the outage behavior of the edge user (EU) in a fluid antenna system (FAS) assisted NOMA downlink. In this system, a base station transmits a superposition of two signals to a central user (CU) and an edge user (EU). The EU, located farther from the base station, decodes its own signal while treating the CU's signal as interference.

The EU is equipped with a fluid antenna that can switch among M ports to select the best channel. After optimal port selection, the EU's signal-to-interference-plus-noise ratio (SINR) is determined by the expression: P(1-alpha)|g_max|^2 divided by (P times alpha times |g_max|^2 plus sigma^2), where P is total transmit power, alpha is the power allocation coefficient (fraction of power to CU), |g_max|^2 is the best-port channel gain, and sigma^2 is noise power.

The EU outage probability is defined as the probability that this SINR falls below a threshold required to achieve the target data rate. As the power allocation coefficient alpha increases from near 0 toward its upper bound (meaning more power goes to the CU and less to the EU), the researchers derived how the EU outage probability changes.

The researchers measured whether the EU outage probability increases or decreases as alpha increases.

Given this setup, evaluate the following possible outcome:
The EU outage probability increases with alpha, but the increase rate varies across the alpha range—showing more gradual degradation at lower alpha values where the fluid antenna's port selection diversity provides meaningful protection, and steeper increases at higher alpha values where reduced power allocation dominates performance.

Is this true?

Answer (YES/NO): NO